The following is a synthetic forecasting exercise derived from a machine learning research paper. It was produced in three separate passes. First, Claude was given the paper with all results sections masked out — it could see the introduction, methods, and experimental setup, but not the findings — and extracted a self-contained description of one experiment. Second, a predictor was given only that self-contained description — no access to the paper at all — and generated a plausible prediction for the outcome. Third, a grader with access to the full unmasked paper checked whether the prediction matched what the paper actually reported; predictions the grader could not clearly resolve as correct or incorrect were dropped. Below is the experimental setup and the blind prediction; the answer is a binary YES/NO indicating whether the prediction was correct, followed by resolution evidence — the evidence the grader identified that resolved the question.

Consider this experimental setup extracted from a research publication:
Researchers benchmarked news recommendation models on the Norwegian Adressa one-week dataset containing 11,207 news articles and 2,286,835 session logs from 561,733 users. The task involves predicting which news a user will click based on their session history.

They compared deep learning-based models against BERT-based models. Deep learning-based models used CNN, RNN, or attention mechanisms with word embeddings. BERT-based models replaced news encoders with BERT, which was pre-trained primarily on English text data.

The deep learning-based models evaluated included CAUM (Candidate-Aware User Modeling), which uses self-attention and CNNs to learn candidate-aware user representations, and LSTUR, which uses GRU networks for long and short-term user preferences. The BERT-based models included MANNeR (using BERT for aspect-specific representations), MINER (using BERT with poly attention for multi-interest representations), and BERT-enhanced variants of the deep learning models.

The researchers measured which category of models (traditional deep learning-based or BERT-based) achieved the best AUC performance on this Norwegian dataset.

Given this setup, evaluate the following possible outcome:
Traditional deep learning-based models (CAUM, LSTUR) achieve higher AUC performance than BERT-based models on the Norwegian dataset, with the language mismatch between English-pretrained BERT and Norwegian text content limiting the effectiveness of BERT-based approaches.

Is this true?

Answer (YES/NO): YES